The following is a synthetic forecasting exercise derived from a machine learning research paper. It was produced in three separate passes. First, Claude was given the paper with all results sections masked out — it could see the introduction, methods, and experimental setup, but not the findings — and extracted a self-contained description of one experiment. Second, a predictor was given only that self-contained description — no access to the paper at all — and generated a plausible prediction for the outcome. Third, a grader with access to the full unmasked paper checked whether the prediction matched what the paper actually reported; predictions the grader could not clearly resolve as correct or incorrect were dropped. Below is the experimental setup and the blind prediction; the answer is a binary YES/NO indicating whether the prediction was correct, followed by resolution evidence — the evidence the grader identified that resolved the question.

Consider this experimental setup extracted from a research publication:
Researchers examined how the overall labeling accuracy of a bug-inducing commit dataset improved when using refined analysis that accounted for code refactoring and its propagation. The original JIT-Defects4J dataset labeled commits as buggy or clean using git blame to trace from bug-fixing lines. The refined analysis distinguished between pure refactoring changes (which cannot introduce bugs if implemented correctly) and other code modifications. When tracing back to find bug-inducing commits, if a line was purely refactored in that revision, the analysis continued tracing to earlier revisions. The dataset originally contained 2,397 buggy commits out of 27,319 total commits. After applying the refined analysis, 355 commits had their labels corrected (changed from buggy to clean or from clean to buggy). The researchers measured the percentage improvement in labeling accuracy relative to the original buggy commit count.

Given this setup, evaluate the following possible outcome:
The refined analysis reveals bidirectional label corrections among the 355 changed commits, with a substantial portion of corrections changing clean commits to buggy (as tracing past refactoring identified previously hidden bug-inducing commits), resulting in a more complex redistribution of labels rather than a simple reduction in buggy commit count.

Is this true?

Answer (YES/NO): YES